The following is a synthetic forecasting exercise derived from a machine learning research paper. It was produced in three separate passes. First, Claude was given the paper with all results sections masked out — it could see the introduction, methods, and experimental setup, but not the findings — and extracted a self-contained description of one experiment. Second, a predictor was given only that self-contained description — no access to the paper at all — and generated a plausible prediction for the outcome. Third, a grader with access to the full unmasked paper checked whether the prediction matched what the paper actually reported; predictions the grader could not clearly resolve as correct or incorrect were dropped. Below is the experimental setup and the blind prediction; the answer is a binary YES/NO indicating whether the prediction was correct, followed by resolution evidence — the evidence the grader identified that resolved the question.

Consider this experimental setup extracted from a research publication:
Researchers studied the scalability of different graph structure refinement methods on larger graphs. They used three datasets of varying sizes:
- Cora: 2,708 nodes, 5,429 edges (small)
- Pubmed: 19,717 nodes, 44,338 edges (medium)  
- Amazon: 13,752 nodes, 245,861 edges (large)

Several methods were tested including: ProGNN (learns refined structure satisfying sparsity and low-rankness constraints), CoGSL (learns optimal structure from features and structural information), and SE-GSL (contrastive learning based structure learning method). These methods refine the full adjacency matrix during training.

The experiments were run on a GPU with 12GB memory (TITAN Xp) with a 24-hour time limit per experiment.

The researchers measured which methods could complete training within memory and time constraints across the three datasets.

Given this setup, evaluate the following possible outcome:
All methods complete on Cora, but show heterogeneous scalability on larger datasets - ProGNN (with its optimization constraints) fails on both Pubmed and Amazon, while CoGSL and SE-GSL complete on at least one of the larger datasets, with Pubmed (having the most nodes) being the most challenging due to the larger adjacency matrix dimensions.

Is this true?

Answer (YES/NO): NO